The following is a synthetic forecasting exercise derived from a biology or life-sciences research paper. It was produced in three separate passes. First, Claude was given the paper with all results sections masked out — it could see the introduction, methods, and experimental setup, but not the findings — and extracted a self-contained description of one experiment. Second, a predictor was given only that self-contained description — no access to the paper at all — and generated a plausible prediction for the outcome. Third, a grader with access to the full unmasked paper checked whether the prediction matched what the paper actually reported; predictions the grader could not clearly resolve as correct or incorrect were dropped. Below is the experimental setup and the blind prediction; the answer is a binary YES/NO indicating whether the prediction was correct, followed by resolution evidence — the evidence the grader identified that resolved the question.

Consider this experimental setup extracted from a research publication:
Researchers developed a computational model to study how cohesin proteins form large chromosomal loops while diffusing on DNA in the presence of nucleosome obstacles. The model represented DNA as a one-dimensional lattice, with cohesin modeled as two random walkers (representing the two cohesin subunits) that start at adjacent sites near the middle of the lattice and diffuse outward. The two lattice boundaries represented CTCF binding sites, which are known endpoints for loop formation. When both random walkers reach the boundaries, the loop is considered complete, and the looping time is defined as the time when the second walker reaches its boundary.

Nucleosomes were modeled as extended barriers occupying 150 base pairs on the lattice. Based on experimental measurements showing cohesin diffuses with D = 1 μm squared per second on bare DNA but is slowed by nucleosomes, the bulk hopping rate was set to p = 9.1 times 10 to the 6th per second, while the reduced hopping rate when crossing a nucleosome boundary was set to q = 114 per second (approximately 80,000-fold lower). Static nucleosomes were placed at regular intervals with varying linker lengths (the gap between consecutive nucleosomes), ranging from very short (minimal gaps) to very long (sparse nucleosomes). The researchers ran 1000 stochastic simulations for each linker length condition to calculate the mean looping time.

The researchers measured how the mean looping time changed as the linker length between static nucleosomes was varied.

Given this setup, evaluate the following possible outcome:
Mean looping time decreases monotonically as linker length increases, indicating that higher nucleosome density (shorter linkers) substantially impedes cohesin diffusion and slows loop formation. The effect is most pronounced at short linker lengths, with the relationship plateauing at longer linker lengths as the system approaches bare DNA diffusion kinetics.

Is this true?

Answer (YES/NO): NO